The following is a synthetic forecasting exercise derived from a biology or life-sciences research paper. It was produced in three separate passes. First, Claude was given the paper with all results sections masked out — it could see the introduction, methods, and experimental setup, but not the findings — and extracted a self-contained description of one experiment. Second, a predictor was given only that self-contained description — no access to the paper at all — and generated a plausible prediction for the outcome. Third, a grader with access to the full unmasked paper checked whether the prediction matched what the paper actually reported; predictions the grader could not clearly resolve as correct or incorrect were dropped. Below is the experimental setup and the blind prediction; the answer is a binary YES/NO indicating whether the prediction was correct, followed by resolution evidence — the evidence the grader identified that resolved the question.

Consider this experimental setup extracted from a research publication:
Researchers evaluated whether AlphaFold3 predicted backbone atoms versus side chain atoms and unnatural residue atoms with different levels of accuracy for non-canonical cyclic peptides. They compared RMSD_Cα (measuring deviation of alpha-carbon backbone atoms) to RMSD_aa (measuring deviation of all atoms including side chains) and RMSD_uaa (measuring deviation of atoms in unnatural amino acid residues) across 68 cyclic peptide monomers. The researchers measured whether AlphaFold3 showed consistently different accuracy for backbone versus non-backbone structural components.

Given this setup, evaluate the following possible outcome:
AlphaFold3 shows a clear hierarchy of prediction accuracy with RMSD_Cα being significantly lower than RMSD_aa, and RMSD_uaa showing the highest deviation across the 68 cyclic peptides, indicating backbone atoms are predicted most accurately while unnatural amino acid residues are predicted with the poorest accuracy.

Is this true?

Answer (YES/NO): NO